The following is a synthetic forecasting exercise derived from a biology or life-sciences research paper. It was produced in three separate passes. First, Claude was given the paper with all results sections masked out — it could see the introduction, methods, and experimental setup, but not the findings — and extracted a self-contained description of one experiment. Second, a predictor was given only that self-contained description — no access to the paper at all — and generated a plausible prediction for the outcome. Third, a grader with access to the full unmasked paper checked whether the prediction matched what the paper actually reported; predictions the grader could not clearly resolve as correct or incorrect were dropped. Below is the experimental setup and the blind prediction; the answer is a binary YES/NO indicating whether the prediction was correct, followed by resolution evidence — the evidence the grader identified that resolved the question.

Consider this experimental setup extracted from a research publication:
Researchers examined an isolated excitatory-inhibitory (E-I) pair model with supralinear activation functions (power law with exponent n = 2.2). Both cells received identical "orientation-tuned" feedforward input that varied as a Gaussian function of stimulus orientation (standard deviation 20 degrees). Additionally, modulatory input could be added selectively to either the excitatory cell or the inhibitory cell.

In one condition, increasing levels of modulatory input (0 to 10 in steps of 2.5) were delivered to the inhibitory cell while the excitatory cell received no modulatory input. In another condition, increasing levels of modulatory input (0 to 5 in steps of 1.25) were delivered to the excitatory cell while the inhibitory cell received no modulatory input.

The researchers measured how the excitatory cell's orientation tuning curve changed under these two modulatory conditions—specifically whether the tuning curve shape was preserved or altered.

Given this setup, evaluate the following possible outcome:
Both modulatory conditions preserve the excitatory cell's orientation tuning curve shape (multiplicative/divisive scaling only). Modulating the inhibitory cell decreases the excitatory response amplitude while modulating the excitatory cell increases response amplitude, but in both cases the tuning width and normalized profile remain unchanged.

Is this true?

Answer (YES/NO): YES